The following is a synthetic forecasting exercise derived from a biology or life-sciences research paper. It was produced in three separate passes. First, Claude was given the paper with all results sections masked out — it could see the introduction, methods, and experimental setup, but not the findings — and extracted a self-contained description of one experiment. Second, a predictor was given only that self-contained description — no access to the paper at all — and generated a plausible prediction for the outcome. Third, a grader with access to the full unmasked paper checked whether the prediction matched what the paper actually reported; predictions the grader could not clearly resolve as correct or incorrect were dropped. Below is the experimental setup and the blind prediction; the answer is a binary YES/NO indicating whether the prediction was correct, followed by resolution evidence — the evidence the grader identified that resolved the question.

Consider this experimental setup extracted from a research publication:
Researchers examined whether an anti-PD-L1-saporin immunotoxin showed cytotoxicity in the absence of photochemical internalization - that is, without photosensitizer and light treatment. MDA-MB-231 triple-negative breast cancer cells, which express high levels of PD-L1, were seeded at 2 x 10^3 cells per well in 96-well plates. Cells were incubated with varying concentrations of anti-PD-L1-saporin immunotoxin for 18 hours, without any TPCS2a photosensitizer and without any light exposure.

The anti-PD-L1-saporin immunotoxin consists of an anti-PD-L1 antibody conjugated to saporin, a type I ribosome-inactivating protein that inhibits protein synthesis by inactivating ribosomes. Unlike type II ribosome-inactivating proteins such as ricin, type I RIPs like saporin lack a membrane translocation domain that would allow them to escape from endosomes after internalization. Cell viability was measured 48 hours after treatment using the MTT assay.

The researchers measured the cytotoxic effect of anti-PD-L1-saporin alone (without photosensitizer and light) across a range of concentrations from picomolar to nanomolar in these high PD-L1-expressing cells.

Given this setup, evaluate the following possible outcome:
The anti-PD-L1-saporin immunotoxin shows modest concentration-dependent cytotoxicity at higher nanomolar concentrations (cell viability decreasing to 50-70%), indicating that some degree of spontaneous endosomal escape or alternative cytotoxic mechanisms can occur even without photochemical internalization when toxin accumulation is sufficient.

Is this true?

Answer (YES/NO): NO